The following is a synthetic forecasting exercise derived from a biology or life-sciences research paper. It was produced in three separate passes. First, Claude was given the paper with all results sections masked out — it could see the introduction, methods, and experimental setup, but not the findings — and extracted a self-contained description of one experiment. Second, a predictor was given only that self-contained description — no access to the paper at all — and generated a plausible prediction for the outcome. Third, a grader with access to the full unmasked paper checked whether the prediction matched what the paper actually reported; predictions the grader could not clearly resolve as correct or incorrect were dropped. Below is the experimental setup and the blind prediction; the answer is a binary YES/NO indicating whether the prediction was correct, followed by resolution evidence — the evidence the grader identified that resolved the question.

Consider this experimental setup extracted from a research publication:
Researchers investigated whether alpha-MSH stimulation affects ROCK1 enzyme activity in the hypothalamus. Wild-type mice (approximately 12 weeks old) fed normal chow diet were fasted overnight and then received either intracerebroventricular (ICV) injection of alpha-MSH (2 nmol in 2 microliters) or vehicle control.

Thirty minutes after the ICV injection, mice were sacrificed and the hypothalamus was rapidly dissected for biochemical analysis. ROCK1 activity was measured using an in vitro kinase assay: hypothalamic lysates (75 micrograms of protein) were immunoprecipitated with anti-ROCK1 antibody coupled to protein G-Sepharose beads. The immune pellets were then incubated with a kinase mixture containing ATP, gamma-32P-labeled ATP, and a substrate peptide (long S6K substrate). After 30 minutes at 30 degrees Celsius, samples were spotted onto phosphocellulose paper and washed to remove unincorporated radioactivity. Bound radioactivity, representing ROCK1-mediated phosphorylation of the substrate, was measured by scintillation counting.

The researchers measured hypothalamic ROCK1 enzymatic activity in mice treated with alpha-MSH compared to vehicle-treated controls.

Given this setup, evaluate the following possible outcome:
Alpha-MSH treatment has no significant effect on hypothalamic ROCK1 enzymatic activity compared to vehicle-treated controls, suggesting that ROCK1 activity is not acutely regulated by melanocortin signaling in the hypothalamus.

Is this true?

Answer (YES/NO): NO